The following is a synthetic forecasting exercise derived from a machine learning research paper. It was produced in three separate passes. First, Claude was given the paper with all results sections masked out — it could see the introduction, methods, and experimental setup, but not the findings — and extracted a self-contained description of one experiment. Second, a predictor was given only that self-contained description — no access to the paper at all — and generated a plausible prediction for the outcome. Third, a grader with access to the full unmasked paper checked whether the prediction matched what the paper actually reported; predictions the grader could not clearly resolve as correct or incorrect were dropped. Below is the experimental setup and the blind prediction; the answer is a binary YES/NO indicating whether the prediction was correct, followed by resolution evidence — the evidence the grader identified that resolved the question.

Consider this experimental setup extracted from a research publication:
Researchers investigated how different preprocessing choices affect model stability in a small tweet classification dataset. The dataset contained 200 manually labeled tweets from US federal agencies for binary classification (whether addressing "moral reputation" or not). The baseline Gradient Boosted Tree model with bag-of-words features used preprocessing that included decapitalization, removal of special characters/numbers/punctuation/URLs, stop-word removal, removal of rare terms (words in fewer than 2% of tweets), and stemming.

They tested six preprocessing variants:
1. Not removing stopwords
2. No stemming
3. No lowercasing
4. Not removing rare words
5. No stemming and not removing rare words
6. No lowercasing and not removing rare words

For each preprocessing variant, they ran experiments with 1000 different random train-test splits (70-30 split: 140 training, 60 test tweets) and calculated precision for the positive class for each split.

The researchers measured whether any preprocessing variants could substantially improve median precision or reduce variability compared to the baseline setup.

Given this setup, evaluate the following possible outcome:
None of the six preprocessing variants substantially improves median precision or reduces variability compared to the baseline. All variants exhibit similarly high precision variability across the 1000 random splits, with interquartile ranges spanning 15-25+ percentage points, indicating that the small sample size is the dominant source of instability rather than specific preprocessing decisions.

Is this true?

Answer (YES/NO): YES